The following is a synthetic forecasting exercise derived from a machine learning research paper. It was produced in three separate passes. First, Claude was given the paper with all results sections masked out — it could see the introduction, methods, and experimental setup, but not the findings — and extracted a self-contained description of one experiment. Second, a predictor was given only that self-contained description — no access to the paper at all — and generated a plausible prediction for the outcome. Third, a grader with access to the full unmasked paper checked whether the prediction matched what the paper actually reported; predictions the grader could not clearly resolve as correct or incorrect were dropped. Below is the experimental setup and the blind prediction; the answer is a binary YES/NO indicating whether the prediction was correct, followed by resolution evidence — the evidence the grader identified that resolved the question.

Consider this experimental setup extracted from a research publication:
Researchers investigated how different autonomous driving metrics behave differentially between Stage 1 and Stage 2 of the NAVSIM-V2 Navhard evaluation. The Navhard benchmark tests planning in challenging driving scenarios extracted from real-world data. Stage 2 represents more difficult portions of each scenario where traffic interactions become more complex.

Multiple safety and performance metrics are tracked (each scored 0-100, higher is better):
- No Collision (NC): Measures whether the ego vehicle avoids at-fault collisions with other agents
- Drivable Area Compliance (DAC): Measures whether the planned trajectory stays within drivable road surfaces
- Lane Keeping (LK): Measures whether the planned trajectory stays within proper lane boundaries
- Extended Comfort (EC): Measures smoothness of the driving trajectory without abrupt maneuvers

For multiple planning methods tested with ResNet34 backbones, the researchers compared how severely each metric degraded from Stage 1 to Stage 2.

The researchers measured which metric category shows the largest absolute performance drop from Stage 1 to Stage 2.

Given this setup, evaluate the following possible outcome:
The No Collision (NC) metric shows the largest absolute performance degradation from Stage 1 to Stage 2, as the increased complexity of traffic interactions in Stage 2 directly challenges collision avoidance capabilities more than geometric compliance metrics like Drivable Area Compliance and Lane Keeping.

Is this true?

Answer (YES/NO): NO